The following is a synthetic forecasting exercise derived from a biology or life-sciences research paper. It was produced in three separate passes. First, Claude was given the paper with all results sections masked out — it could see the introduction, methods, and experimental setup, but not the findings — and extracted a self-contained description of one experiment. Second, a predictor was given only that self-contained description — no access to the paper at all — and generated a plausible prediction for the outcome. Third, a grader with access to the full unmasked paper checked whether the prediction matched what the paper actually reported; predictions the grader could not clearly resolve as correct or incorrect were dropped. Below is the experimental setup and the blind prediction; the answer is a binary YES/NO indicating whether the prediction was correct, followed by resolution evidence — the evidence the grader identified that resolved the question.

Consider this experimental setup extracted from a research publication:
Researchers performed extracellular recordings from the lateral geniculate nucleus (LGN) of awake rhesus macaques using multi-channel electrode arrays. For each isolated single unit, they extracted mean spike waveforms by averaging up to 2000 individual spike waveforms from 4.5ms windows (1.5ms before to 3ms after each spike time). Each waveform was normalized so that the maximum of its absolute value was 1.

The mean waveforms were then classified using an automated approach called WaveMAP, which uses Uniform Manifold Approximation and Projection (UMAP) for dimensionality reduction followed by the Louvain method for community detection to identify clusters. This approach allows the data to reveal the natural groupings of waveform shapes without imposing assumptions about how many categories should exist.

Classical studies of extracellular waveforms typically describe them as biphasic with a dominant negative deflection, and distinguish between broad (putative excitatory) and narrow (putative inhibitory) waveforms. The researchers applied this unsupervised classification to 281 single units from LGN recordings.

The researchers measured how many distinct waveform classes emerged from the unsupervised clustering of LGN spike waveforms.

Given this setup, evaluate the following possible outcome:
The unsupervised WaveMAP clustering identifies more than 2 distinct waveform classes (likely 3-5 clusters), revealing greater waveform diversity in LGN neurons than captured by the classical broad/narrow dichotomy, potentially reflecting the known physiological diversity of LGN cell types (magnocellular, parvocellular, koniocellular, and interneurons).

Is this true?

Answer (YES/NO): NO